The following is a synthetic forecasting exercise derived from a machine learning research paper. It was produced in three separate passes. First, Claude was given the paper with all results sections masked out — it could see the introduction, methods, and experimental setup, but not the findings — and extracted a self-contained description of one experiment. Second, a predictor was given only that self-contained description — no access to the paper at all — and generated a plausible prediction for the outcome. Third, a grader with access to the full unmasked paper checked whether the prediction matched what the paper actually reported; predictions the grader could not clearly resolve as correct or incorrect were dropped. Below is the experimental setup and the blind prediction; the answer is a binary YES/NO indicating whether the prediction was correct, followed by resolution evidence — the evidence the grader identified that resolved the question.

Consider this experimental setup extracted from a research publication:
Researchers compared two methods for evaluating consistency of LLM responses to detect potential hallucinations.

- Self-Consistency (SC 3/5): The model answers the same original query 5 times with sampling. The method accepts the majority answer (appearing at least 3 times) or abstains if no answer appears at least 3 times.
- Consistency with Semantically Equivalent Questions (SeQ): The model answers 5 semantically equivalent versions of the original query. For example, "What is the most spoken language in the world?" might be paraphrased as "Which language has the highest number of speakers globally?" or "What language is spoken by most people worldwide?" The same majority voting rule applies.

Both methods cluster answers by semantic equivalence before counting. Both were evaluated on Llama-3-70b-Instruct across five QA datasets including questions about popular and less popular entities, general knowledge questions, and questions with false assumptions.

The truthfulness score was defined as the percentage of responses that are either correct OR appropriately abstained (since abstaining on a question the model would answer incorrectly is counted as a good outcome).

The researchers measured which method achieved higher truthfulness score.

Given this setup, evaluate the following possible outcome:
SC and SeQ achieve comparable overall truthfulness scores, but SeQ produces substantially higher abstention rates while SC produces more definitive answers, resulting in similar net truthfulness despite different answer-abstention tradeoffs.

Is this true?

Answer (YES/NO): NO